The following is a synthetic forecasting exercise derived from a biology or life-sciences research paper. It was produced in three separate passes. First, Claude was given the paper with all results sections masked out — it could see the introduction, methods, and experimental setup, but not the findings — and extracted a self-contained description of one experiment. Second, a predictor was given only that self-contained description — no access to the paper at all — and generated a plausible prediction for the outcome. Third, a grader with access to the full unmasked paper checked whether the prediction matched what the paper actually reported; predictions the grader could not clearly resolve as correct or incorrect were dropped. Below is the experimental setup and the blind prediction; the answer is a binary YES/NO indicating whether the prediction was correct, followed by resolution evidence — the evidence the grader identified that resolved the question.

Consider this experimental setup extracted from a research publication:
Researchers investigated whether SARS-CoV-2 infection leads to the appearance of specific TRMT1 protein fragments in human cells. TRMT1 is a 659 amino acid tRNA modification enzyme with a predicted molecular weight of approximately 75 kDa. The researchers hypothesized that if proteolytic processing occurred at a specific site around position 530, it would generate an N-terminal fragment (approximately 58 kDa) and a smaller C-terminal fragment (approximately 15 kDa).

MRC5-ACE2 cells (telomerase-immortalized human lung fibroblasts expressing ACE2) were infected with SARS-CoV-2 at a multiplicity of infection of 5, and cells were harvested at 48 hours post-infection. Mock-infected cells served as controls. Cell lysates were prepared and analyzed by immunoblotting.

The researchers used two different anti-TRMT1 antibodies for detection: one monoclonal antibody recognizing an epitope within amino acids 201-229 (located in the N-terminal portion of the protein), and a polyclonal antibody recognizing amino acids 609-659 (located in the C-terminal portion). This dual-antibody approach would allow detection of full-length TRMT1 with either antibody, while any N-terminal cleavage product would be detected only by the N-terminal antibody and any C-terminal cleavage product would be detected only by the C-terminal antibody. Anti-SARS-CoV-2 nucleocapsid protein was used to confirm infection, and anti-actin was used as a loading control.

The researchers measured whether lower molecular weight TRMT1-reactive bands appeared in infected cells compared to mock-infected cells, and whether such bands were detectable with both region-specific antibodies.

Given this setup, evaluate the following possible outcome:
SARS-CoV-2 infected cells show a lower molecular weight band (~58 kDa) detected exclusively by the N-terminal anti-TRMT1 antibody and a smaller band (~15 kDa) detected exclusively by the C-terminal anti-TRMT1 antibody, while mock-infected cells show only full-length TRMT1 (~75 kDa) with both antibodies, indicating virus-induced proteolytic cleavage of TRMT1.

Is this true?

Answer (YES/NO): NO